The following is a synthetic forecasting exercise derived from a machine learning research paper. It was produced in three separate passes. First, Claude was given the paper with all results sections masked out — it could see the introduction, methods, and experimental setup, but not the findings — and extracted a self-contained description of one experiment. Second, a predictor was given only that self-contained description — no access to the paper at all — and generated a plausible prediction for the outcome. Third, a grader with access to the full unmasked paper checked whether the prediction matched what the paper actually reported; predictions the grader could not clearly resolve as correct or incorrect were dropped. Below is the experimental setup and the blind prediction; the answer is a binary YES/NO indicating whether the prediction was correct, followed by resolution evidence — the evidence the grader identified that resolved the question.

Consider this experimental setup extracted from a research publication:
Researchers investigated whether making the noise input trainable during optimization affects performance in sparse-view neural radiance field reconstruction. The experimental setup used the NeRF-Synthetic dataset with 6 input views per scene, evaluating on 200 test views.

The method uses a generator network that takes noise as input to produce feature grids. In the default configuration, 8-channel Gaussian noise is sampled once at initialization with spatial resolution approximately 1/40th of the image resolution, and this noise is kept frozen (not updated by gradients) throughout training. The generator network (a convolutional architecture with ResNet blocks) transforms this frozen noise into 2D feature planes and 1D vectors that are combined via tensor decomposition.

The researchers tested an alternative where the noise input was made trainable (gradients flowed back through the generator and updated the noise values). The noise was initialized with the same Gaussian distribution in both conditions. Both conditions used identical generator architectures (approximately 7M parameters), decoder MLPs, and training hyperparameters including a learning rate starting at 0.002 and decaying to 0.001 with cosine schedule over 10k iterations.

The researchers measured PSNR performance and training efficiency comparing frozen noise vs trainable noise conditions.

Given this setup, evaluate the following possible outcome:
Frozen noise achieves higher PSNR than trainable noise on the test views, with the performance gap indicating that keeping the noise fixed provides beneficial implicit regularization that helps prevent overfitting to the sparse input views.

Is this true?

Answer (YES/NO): NO